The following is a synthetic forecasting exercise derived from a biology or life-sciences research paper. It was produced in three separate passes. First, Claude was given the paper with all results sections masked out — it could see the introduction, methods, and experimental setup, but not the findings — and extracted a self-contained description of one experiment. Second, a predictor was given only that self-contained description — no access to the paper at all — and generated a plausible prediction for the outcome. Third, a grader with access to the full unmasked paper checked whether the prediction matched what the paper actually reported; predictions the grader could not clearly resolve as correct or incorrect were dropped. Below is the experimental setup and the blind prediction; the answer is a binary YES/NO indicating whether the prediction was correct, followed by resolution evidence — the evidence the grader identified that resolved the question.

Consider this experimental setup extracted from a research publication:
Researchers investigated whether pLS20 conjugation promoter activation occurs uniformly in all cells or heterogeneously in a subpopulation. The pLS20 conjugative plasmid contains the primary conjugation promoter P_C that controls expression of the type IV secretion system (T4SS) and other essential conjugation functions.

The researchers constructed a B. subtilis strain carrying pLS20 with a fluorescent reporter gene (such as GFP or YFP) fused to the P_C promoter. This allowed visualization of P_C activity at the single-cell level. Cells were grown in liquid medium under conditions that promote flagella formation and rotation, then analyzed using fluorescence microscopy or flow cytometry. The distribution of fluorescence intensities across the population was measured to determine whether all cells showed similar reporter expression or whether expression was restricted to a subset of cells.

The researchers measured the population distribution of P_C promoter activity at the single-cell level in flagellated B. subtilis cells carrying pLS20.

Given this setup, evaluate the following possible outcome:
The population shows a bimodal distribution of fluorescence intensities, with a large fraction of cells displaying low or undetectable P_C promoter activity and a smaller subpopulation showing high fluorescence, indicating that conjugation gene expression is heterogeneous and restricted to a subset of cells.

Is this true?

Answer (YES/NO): YES